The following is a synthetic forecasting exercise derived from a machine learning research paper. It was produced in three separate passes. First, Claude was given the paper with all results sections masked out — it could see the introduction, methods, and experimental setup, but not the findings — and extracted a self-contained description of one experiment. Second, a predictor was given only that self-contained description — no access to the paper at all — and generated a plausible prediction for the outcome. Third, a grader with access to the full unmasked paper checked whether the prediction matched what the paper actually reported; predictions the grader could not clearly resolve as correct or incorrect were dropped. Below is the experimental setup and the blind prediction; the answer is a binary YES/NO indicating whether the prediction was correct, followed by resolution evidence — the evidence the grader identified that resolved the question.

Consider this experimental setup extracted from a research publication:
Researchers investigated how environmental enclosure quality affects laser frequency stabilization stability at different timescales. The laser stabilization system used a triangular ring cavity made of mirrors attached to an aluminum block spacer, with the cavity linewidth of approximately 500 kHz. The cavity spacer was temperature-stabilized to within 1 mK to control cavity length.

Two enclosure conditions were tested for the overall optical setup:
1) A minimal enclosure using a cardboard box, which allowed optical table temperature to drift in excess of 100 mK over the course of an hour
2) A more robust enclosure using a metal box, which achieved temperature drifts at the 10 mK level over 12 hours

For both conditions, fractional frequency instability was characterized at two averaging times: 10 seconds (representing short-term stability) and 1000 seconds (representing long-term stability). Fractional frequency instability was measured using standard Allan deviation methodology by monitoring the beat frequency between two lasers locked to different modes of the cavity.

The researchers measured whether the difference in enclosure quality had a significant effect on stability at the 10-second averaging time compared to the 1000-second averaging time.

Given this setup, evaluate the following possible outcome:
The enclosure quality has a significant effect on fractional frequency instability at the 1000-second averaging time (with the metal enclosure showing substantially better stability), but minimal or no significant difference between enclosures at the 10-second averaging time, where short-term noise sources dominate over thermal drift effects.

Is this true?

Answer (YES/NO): YES